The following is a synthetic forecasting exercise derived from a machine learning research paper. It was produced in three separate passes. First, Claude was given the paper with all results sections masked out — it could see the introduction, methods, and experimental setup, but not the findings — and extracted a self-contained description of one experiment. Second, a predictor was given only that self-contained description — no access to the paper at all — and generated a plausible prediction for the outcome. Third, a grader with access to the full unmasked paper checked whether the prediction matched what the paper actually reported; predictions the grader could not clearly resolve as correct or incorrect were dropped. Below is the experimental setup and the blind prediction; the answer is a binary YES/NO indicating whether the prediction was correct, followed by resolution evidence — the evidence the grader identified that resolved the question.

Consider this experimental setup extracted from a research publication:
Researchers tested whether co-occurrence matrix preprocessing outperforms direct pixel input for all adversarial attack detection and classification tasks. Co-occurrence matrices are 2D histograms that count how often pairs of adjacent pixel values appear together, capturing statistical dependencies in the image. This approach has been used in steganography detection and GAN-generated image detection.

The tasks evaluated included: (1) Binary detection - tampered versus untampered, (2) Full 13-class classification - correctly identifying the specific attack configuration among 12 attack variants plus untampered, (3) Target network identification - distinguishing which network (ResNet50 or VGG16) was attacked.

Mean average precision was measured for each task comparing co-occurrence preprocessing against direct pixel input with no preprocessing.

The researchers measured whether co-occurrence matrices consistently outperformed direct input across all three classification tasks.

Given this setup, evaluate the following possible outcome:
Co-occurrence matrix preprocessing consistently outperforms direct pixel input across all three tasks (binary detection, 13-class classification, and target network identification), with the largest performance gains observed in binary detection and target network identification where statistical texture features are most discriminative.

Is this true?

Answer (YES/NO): NO